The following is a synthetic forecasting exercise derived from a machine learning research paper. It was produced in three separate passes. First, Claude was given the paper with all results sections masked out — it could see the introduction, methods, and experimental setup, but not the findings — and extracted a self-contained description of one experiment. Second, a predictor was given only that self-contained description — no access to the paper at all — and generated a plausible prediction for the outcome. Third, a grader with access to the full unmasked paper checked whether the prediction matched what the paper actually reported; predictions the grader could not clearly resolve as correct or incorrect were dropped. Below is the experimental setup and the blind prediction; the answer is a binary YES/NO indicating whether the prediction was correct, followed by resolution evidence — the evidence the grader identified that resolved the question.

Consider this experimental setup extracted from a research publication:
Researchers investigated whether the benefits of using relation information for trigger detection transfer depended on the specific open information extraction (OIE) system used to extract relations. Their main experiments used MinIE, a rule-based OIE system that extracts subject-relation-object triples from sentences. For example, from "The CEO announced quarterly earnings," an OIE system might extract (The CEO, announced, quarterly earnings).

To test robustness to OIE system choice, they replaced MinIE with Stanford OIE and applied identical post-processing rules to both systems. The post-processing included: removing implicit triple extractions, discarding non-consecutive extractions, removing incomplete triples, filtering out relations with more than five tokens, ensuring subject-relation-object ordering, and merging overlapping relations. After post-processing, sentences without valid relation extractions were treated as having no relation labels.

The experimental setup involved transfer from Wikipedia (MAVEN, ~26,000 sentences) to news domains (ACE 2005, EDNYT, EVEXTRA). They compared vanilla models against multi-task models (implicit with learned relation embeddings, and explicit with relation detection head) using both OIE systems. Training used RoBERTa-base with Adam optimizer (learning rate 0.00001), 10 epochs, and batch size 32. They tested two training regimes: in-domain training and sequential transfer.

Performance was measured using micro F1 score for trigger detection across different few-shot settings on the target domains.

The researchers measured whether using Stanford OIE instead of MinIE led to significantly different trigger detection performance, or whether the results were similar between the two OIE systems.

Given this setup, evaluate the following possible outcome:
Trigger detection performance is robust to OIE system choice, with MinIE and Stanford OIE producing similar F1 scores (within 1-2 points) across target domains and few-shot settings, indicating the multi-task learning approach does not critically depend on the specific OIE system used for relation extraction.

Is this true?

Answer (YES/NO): YES